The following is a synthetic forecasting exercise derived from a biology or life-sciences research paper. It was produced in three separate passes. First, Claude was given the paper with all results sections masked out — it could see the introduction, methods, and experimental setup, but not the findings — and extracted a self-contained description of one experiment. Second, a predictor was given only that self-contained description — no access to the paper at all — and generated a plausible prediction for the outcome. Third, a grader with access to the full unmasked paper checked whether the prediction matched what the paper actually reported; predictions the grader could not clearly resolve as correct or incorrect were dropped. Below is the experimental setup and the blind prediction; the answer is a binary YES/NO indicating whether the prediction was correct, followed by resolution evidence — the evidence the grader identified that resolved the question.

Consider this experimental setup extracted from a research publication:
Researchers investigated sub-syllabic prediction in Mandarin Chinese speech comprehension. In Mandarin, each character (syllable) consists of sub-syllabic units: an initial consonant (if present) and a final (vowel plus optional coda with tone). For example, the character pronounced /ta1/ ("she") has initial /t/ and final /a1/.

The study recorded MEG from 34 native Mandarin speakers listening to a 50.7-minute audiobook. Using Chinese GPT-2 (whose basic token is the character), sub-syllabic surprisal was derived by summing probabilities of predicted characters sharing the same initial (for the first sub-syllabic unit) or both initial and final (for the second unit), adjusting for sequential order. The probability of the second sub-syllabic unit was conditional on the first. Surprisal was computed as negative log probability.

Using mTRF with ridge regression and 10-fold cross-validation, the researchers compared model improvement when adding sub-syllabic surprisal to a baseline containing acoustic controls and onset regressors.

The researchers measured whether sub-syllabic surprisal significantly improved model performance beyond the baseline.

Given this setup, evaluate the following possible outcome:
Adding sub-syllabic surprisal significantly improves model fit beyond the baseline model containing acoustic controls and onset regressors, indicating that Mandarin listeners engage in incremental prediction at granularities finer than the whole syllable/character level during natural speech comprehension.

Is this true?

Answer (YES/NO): YES